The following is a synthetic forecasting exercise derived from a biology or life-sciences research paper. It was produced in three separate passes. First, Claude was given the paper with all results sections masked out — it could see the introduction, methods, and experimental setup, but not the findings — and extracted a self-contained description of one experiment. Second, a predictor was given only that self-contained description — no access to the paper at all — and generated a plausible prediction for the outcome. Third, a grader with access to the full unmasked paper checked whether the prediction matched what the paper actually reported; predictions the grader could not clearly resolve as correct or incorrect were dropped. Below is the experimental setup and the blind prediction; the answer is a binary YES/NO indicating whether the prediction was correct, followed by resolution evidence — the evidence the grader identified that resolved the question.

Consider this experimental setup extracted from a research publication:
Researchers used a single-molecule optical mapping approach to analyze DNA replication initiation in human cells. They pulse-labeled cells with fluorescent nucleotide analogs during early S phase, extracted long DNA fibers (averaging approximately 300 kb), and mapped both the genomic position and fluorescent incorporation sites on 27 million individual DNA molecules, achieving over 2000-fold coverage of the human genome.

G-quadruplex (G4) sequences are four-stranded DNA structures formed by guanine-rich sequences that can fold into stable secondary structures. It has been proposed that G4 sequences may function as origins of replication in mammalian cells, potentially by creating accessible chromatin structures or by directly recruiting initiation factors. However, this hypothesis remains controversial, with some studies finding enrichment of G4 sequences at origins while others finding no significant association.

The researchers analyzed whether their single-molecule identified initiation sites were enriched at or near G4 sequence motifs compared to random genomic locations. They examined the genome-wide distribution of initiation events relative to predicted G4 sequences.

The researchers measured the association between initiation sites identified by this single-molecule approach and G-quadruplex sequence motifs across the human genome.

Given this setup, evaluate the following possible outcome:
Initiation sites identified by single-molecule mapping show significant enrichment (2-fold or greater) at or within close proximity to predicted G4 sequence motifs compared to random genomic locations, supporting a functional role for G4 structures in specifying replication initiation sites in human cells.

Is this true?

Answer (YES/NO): NO